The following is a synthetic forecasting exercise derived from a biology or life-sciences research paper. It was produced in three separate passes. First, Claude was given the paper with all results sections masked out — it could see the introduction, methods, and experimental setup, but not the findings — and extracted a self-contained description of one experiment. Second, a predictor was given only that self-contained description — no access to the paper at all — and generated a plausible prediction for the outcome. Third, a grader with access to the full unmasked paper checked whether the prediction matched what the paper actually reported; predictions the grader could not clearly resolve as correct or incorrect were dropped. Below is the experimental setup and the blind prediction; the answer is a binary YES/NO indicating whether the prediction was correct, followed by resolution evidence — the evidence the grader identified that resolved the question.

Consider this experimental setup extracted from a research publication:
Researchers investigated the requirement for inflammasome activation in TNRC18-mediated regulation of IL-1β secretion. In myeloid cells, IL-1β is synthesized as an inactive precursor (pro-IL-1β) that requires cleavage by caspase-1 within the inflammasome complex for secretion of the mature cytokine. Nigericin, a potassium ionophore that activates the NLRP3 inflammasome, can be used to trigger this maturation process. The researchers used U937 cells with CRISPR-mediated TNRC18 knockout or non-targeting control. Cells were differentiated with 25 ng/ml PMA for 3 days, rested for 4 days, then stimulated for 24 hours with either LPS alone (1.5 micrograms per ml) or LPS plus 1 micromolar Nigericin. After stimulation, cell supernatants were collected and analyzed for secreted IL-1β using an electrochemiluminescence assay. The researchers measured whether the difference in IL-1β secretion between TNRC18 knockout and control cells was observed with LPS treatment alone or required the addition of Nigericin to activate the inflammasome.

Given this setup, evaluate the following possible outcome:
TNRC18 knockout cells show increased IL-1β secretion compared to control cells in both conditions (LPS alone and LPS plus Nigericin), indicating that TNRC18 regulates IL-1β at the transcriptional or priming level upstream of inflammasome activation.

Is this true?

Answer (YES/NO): NO